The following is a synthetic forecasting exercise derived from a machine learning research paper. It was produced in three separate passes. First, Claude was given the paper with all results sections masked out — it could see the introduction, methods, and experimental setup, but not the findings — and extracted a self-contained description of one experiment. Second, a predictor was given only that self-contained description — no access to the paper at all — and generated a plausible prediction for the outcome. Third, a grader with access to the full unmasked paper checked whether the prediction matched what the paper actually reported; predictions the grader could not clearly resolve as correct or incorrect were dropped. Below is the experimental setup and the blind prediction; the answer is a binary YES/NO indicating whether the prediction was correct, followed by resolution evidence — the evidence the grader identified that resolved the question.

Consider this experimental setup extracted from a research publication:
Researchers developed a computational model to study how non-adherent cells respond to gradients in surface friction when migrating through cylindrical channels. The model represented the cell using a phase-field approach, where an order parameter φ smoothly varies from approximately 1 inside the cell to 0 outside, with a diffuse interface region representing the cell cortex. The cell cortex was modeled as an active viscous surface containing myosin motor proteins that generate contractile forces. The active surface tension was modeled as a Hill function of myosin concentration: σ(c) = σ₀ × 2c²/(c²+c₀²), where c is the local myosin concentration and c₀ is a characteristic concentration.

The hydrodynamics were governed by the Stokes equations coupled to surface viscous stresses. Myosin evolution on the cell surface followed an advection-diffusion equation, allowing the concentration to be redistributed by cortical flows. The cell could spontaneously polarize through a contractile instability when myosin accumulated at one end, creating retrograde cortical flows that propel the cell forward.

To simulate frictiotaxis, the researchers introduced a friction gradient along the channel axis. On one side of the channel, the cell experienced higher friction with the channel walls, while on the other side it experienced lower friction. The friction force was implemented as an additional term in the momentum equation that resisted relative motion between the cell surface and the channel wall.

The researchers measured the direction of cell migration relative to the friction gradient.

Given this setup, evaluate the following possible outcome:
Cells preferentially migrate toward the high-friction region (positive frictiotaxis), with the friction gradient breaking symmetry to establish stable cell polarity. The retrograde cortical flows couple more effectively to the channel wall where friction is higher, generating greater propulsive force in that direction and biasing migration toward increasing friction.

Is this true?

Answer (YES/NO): NO